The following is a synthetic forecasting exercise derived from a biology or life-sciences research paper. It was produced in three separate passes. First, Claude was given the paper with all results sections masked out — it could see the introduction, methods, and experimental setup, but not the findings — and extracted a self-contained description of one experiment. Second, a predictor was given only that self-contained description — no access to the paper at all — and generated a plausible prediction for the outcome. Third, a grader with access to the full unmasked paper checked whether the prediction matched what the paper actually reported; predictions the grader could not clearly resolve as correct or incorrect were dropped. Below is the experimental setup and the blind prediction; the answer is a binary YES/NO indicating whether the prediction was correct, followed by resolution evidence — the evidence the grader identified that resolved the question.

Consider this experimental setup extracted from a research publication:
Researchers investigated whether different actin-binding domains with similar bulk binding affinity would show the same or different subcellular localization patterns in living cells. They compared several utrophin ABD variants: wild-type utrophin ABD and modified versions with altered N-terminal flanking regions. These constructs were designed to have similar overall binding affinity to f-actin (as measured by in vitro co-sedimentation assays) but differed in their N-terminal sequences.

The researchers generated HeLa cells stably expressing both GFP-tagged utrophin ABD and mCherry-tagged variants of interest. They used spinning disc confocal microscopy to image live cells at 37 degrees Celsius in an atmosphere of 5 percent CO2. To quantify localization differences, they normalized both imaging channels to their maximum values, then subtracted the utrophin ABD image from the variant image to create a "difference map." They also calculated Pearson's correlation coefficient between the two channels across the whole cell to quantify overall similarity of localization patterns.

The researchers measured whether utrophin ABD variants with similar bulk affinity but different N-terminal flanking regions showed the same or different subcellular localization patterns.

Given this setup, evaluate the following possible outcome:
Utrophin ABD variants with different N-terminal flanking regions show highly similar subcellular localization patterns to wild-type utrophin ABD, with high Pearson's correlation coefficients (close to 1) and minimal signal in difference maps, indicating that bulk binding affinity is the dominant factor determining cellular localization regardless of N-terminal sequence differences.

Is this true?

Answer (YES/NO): NO